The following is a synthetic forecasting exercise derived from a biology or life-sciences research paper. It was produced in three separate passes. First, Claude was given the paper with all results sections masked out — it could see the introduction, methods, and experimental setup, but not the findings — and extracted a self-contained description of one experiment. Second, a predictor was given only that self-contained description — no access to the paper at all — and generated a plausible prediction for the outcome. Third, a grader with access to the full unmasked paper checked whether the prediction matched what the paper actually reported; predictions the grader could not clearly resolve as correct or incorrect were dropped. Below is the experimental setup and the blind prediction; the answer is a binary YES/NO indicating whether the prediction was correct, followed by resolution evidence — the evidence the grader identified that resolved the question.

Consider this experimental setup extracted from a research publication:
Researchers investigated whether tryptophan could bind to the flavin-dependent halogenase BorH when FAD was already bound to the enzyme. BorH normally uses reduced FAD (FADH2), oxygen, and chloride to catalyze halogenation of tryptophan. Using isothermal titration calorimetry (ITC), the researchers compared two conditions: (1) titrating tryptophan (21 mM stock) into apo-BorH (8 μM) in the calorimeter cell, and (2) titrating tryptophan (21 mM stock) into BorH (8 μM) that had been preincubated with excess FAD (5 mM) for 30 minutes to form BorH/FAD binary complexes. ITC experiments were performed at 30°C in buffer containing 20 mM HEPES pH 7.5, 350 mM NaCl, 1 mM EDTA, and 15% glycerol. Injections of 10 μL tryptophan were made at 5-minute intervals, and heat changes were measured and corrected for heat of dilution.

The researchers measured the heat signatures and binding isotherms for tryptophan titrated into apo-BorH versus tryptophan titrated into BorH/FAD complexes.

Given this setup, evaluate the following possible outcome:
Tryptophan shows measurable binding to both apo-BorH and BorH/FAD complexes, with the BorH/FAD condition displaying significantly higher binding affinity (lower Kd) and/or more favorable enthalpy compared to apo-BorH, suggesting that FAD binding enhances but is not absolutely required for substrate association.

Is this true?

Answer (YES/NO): NO